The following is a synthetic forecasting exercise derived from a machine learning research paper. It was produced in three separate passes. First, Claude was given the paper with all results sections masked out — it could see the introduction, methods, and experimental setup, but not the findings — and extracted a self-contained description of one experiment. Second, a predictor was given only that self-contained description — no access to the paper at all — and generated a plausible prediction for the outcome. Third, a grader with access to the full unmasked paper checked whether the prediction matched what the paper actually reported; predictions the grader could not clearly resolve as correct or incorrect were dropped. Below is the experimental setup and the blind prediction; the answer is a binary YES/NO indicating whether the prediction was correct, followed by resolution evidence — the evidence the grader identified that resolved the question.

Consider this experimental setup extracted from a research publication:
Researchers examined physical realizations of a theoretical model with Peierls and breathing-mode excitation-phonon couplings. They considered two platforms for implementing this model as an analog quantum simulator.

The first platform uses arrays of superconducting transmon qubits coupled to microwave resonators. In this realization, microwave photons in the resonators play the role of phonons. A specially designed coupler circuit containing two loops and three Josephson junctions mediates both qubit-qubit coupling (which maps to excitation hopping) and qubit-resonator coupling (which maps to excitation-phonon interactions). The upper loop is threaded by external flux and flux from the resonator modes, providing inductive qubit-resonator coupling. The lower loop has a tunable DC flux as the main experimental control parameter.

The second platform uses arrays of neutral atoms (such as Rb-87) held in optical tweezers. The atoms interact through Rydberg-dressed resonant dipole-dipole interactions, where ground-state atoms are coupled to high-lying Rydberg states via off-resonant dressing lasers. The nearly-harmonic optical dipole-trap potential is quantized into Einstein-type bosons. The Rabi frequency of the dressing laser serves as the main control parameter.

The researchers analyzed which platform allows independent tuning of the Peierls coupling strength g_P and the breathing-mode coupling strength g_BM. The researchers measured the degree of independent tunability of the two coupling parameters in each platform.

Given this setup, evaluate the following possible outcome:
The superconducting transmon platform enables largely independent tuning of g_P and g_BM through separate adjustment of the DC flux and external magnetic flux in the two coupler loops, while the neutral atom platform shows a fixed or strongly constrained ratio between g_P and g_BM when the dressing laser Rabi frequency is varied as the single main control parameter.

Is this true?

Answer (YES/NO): NO